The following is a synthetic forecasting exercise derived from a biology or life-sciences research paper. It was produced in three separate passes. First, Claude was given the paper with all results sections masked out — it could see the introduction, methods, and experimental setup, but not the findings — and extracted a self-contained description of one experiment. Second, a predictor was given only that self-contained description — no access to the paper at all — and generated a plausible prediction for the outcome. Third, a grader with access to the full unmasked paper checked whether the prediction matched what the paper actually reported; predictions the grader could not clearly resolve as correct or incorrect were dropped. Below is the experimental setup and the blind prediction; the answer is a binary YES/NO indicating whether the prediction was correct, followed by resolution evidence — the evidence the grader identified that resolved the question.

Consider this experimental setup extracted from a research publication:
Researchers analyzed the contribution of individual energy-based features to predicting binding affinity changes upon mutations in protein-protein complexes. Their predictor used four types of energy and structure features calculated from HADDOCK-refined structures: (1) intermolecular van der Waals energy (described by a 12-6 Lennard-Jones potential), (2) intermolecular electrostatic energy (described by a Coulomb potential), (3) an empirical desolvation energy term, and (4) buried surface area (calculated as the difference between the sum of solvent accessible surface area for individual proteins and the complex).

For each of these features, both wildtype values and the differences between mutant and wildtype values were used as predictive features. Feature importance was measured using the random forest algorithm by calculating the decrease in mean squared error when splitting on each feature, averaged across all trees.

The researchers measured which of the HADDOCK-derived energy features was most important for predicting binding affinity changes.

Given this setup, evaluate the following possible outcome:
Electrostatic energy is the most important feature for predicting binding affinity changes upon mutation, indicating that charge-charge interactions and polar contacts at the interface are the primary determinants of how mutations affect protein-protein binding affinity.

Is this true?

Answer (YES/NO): YES